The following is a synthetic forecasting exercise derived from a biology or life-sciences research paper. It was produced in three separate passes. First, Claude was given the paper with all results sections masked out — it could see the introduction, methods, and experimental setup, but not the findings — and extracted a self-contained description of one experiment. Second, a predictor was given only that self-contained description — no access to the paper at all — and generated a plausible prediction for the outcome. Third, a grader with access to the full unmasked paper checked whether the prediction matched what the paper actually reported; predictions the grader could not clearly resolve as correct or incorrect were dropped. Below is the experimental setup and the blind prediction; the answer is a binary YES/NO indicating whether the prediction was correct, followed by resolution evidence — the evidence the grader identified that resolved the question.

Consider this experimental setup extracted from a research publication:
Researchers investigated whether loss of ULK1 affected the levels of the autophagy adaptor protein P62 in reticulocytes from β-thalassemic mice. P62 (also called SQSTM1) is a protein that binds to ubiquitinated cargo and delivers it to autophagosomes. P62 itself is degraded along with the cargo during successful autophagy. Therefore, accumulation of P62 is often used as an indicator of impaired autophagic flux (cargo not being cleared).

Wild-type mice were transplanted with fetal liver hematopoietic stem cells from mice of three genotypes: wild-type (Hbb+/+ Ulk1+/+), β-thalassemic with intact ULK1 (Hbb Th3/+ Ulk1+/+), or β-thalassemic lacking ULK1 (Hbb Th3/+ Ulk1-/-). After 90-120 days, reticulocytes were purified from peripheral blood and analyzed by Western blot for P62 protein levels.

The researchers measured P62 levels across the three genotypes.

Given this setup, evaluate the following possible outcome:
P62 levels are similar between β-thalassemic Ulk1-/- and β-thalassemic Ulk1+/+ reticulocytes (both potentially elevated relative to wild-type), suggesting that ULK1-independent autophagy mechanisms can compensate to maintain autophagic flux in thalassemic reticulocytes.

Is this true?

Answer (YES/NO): NO